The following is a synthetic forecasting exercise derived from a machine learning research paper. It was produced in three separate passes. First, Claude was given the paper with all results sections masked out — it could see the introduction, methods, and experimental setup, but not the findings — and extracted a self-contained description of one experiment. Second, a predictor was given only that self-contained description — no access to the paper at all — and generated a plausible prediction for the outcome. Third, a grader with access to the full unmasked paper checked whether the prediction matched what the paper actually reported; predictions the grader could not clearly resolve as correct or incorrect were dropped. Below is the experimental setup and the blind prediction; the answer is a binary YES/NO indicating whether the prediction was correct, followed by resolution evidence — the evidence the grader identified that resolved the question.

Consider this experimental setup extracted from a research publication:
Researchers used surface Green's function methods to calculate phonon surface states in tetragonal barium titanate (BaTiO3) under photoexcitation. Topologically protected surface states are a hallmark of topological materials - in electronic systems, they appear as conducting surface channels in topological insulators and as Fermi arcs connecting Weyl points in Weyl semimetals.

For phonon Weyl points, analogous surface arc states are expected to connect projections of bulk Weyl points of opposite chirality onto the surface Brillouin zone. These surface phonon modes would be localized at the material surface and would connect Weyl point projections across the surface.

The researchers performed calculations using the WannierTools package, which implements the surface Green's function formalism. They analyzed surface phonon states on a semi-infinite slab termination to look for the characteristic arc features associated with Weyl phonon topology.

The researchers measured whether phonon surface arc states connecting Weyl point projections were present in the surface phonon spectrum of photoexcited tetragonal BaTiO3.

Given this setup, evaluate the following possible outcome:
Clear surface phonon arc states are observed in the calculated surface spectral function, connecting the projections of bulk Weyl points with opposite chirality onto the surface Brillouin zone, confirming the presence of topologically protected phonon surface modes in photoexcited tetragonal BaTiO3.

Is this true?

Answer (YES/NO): YES